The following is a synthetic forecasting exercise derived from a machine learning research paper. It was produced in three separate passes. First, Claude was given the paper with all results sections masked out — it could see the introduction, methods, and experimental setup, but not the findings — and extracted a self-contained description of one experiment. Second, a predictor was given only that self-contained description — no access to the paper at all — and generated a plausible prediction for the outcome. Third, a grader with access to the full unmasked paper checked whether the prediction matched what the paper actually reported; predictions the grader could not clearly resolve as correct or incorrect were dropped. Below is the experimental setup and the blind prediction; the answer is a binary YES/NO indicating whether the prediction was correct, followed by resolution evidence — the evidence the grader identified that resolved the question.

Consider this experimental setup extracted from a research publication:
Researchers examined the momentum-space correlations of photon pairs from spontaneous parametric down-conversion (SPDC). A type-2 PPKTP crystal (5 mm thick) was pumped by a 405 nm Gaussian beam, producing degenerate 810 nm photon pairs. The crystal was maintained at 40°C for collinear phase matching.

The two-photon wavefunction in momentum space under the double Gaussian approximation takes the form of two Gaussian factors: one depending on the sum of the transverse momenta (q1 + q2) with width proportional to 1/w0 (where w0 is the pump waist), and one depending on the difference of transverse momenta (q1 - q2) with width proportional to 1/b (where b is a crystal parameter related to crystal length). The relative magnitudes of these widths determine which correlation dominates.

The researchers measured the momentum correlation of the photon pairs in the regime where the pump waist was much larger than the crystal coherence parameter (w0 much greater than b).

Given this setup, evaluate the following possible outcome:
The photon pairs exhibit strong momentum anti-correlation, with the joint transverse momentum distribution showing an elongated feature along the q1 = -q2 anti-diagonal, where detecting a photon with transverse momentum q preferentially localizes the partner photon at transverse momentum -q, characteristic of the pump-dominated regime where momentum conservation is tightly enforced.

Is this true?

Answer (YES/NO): YES